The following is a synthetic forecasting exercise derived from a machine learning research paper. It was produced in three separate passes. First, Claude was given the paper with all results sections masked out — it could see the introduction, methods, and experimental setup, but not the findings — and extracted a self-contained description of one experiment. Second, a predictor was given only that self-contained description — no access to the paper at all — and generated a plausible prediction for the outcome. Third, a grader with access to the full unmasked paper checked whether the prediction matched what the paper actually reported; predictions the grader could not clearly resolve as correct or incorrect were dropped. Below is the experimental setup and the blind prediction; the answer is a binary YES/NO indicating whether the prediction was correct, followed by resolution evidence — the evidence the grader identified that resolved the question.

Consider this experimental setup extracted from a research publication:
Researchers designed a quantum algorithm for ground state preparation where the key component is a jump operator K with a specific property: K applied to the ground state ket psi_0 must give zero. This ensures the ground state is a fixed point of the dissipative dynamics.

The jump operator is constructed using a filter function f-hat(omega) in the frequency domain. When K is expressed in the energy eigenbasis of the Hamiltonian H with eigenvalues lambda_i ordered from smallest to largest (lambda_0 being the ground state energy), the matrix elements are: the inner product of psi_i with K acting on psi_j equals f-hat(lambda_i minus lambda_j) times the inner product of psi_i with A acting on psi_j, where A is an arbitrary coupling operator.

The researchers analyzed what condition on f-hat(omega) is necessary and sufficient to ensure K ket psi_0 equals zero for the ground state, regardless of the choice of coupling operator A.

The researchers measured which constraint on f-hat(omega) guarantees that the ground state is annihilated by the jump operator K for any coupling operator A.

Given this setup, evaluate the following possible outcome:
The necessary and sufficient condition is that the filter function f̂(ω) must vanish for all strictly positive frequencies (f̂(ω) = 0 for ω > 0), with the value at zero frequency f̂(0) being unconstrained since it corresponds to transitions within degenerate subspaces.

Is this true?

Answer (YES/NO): NO